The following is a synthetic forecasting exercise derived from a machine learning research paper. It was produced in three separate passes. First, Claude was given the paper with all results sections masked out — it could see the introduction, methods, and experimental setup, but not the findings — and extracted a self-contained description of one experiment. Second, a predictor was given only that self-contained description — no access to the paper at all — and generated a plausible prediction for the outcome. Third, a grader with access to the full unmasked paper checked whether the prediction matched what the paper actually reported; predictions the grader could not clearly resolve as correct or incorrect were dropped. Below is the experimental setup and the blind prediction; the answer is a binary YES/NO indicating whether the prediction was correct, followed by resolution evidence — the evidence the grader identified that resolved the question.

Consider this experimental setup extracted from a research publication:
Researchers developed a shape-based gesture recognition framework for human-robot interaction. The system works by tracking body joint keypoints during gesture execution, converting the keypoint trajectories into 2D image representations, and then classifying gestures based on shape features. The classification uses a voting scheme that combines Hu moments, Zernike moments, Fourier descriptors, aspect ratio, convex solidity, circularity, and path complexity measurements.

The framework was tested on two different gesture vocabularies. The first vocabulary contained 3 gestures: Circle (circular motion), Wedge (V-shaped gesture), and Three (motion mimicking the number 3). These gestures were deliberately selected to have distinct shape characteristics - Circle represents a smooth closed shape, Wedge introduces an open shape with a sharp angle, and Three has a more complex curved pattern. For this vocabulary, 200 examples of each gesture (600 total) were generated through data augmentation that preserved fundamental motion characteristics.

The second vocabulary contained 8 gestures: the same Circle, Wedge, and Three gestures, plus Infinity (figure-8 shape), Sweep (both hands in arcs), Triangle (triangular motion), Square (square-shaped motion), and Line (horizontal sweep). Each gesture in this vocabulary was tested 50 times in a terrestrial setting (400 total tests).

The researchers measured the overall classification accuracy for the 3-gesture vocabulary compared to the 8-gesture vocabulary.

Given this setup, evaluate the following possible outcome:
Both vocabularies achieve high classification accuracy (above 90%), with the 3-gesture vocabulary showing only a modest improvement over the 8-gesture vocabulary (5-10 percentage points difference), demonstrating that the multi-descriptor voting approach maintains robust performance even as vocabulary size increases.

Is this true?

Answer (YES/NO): NO